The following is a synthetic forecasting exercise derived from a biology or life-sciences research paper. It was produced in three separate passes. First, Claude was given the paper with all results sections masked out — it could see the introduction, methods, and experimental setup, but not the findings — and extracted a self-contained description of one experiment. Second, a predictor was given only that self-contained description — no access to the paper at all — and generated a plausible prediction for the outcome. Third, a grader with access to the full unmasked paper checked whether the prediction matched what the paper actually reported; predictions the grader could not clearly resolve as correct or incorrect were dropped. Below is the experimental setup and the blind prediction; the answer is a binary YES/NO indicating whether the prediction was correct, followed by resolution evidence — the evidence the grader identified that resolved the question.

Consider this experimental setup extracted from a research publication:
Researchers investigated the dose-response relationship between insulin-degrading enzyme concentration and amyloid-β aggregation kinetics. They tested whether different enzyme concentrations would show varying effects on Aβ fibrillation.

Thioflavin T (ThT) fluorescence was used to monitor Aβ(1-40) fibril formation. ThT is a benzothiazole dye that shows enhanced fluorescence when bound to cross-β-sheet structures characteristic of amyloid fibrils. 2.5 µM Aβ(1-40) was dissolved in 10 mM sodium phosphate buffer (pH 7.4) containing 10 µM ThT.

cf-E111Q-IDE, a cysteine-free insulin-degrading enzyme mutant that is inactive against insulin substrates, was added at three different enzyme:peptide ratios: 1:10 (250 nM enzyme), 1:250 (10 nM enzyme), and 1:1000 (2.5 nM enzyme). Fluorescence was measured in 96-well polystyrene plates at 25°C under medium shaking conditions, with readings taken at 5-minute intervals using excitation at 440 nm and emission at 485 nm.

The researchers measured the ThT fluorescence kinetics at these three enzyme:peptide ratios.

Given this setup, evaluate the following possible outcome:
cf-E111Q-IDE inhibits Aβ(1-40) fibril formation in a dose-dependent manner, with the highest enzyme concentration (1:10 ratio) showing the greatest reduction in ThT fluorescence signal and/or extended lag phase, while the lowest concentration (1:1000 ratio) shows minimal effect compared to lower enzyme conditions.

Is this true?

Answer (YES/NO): YES